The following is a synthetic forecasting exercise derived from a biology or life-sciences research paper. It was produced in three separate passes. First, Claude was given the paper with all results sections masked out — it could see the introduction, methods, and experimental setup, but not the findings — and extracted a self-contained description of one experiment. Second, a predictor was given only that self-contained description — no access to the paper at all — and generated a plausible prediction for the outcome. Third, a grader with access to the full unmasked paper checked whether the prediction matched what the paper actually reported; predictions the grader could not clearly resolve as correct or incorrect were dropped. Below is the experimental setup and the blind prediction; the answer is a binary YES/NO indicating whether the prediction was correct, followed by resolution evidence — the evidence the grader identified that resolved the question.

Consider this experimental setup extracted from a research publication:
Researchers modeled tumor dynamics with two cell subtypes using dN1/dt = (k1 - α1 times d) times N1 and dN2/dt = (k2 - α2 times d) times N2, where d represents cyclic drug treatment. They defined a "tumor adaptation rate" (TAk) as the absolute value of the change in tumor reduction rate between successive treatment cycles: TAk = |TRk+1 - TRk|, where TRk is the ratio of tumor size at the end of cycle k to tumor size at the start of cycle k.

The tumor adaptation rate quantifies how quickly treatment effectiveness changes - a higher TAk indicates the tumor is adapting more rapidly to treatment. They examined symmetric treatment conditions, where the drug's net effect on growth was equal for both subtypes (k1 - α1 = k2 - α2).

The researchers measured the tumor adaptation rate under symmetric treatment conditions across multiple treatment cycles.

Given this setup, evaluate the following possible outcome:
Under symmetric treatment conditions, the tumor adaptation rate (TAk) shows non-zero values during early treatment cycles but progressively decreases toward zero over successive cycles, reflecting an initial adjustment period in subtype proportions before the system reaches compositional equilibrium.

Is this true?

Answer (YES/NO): NO